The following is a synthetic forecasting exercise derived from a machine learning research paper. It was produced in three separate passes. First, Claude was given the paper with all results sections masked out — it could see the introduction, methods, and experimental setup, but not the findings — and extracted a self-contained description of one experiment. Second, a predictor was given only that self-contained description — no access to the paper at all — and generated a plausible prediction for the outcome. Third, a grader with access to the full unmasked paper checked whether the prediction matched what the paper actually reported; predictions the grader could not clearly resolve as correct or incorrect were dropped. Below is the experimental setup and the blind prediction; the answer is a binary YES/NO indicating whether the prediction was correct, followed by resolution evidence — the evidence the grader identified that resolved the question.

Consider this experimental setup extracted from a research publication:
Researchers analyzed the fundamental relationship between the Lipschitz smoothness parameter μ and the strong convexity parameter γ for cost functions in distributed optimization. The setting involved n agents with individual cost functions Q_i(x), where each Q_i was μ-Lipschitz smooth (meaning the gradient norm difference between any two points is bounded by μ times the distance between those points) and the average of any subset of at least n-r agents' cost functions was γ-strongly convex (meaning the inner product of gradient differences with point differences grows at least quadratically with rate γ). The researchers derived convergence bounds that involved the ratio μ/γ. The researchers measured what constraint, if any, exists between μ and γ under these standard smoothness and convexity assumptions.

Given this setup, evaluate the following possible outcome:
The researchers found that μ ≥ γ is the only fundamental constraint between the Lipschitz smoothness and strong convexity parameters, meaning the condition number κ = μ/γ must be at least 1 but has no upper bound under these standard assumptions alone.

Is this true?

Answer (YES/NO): YES